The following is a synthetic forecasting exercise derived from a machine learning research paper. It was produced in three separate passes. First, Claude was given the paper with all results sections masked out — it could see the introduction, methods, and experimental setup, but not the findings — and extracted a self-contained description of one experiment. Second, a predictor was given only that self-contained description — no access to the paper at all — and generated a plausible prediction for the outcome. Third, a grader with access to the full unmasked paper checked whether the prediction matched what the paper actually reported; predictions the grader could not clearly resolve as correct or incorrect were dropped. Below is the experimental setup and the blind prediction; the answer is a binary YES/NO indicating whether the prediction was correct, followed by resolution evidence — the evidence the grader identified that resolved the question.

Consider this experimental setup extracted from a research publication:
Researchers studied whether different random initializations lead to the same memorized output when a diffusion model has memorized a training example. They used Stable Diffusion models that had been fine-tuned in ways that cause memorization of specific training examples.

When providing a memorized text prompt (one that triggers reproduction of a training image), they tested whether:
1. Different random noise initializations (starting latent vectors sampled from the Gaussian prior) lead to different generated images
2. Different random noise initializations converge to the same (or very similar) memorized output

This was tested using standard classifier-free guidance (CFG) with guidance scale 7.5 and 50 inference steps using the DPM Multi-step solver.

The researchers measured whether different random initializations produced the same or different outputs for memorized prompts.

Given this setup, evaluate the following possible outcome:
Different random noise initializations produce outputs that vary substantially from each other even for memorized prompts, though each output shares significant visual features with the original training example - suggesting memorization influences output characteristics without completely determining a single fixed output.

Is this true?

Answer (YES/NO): NO